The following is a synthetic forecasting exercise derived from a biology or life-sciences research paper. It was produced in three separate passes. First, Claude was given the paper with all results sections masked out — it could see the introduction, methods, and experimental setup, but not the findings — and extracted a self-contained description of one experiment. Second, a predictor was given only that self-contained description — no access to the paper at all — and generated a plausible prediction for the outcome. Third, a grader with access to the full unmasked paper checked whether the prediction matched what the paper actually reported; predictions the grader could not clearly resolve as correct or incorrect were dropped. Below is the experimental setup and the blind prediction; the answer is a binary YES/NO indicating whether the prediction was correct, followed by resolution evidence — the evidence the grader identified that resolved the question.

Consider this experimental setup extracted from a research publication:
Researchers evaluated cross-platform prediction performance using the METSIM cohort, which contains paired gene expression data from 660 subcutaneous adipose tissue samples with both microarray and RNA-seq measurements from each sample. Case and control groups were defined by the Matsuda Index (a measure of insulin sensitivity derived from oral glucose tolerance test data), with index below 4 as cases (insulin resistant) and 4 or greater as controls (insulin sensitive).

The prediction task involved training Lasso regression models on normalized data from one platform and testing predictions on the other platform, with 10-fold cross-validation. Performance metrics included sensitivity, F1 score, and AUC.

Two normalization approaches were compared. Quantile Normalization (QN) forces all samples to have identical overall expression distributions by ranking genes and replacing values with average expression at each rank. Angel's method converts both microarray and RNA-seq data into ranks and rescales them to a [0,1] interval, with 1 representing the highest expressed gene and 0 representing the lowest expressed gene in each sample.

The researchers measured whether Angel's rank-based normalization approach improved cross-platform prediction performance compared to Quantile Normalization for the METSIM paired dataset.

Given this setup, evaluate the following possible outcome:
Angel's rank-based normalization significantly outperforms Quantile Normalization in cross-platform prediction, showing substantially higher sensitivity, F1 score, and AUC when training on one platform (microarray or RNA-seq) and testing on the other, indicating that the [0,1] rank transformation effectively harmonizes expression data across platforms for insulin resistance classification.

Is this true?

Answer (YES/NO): NO